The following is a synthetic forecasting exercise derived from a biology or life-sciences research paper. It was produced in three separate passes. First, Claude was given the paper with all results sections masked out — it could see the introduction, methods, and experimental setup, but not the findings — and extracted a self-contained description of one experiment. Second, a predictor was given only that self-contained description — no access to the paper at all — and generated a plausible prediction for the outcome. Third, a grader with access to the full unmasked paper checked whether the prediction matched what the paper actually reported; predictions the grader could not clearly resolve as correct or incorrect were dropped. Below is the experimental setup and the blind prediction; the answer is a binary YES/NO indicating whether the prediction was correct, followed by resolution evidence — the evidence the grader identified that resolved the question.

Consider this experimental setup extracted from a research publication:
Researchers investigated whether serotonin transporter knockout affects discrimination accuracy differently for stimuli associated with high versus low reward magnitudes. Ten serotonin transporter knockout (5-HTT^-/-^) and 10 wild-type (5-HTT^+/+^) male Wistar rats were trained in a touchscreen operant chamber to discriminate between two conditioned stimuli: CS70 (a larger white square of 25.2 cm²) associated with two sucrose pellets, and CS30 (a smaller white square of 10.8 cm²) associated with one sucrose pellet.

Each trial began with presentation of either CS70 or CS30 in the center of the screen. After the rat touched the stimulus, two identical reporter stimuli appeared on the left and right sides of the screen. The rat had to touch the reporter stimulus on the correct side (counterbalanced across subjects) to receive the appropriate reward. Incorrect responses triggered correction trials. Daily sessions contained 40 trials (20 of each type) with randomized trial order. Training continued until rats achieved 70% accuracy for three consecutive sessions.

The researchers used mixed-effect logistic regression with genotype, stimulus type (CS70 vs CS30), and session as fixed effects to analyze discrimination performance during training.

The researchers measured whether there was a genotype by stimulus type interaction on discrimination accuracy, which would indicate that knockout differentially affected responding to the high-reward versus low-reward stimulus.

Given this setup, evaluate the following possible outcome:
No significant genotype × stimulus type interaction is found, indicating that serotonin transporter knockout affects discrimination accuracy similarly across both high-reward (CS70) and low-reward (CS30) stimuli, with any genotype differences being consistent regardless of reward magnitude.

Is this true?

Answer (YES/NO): YES